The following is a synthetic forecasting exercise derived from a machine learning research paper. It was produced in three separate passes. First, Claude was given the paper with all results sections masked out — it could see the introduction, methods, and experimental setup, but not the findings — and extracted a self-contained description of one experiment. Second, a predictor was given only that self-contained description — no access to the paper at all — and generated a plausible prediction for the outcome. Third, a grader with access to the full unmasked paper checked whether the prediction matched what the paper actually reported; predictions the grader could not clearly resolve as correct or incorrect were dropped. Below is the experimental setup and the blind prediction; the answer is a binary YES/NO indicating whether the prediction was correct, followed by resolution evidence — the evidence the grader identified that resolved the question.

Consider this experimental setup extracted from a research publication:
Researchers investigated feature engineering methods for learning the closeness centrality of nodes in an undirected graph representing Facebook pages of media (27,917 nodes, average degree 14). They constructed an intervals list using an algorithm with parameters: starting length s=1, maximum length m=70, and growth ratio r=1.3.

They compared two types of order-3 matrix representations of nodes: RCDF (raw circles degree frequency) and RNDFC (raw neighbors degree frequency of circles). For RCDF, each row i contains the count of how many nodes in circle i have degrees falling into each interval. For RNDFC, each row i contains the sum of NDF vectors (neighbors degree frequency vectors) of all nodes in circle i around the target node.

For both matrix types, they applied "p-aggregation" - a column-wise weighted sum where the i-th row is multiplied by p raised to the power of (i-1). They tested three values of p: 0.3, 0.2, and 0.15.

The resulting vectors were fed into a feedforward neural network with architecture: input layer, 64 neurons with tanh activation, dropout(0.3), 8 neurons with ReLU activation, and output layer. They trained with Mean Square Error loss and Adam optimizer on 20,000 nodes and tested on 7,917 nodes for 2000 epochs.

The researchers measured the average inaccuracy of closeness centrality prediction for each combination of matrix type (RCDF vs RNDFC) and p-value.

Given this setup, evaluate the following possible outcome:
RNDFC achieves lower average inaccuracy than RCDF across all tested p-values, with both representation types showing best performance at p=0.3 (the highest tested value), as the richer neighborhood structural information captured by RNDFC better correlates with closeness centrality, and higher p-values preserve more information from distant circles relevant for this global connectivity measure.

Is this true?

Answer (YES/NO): NO